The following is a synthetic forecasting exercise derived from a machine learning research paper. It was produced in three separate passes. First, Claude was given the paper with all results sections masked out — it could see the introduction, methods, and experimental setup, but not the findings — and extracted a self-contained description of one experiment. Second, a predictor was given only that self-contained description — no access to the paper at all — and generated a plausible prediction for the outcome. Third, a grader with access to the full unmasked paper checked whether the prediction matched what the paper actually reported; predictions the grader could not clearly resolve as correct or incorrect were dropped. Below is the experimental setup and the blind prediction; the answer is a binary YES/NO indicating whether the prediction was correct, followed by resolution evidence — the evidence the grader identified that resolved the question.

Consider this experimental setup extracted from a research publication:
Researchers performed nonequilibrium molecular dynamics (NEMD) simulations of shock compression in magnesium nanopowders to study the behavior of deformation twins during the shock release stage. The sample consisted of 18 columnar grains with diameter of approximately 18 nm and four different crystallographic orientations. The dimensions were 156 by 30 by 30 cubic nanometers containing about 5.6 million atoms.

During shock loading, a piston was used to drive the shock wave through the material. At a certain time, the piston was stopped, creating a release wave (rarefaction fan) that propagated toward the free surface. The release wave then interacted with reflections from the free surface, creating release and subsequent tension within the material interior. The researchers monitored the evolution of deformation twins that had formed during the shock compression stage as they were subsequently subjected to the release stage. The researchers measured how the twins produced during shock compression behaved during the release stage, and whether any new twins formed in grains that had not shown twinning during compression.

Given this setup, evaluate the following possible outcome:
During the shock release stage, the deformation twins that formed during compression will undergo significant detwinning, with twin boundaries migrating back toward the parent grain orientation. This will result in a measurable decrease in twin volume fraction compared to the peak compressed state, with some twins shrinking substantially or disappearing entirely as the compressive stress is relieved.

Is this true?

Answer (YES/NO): YES